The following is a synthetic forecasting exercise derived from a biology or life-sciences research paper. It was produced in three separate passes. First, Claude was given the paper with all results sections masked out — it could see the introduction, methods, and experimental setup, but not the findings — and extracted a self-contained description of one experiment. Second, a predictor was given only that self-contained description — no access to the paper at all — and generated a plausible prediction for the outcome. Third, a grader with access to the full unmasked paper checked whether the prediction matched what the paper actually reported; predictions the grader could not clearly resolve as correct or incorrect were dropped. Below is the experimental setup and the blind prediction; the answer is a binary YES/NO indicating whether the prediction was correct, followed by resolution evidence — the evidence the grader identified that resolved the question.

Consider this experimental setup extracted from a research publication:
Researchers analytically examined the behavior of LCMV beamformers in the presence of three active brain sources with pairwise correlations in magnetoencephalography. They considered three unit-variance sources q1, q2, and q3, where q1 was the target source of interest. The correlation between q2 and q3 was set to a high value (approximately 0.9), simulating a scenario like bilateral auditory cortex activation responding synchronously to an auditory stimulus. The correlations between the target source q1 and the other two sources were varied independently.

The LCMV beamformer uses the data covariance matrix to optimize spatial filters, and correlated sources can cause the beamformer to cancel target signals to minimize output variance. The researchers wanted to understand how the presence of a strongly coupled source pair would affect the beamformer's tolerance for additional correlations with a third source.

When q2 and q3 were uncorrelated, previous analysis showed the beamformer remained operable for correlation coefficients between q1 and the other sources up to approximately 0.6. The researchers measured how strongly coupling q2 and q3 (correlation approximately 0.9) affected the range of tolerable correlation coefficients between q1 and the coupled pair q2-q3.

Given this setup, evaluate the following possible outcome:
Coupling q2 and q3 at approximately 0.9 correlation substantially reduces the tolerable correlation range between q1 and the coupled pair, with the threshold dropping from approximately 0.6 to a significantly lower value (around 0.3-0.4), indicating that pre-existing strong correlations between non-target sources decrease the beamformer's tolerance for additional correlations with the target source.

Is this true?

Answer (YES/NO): YES